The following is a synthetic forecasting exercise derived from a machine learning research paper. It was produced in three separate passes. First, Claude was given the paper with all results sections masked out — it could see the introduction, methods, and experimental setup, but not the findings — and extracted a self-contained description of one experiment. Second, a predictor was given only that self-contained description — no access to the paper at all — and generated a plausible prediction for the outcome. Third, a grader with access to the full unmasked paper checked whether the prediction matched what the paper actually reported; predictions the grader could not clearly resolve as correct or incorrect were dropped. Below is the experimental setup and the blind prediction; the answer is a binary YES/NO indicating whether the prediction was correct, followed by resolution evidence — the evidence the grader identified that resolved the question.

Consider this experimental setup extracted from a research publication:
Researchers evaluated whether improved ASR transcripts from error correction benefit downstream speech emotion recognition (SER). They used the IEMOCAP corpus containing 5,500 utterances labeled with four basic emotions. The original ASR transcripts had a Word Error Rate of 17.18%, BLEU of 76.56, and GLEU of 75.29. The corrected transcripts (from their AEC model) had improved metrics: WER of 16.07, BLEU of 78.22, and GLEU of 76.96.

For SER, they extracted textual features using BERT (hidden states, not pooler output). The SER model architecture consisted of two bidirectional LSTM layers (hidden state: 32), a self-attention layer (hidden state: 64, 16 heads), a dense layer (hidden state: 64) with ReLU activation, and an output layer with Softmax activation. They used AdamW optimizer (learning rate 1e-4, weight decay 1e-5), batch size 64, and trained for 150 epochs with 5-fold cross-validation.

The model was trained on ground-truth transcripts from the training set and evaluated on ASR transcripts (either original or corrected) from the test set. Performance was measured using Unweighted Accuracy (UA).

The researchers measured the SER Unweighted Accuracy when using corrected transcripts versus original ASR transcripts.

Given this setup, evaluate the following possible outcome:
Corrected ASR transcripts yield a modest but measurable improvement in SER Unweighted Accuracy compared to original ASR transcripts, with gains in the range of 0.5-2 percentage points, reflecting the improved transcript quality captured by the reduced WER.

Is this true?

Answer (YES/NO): YES